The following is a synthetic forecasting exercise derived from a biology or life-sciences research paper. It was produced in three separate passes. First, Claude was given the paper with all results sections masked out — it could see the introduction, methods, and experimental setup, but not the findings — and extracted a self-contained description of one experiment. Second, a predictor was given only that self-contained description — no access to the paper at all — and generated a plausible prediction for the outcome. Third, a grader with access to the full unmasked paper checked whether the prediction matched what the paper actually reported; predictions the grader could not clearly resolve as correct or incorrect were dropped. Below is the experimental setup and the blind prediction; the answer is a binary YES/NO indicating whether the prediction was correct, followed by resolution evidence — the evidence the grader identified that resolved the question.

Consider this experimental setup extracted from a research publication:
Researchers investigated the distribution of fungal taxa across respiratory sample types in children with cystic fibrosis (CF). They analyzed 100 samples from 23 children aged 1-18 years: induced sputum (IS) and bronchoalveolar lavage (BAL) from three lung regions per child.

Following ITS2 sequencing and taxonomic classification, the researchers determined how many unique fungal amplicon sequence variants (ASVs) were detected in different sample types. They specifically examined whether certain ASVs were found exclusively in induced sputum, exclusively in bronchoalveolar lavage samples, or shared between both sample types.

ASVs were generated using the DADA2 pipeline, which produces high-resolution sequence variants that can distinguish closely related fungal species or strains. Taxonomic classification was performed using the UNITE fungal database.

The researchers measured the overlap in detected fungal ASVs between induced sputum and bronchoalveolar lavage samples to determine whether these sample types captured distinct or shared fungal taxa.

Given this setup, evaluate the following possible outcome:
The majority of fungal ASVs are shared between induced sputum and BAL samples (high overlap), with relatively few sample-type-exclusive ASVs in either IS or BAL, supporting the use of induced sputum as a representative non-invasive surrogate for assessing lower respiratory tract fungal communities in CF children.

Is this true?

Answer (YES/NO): YES